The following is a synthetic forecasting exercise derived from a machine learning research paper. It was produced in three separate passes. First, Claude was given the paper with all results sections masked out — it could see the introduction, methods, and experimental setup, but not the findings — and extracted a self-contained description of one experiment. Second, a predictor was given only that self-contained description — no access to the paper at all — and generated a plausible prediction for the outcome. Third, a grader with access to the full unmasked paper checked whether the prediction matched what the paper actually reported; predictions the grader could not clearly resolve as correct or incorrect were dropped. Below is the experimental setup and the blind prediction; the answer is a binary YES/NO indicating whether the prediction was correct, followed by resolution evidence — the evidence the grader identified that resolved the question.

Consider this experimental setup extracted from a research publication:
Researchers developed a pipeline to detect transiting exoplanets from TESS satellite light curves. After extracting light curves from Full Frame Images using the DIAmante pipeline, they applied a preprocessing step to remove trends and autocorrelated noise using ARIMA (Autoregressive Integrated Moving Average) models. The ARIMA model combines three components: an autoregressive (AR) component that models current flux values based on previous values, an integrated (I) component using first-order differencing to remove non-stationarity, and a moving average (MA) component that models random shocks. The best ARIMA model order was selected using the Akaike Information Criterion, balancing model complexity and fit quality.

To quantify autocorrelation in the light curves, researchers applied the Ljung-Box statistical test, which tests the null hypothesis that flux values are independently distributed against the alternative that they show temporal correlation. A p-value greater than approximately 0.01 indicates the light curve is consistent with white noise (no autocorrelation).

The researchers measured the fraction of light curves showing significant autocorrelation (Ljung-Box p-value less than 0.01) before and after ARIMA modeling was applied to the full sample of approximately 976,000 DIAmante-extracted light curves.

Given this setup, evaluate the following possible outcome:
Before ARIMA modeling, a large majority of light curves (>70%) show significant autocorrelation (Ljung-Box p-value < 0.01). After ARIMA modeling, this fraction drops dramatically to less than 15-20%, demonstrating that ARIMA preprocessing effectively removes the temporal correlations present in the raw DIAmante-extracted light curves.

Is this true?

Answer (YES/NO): NO